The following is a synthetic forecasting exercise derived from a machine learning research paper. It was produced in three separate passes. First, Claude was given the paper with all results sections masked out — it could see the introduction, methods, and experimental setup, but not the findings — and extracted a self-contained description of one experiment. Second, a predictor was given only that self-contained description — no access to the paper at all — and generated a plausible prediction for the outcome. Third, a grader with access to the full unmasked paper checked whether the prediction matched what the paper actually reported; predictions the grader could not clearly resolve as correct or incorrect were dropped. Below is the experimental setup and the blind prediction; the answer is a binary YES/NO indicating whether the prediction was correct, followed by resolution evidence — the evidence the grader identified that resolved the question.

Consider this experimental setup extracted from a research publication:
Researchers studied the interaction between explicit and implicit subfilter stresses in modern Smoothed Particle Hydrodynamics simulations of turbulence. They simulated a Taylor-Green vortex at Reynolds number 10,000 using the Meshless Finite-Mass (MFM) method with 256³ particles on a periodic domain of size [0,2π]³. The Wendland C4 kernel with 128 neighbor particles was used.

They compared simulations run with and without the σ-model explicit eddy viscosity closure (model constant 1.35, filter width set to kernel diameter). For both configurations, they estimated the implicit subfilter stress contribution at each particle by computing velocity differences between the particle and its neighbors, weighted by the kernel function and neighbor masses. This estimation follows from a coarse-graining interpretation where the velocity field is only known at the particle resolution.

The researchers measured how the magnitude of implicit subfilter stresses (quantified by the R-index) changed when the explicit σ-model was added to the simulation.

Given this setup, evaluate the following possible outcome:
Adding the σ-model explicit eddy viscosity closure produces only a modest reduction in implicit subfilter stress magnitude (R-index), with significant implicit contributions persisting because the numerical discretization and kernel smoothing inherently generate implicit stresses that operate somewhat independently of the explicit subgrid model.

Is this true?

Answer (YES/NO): NO